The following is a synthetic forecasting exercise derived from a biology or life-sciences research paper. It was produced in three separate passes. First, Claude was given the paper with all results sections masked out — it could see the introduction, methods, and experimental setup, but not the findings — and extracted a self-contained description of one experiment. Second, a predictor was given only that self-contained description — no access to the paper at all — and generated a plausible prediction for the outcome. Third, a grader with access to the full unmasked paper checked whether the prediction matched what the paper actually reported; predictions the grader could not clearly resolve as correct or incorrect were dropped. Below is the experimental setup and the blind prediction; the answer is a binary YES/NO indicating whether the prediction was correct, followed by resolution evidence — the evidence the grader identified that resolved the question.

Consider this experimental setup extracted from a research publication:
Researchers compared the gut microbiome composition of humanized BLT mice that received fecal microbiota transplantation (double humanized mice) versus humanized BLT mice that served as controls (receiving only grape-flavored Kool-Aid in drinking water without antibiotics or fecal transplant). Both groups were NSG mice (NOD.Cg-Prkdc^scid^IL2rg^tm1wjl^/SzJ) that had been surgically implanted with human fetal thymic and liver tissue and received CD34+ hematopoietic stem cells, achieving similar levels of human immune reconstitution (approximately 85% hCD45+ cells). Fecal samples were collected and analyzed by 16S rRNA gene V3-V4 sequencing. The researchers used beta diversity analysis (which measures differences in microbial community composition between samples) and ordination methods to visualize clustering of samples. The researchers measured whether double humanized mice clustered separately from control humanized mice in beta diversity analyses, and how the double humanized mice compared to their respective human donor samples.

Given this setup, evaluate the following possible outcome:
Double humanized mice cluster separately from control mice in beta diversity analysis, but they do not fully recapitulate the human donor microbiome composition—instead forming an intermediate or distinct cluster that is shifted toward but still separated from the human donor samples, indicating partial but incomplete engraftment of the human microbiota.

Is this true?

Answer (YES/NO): YES